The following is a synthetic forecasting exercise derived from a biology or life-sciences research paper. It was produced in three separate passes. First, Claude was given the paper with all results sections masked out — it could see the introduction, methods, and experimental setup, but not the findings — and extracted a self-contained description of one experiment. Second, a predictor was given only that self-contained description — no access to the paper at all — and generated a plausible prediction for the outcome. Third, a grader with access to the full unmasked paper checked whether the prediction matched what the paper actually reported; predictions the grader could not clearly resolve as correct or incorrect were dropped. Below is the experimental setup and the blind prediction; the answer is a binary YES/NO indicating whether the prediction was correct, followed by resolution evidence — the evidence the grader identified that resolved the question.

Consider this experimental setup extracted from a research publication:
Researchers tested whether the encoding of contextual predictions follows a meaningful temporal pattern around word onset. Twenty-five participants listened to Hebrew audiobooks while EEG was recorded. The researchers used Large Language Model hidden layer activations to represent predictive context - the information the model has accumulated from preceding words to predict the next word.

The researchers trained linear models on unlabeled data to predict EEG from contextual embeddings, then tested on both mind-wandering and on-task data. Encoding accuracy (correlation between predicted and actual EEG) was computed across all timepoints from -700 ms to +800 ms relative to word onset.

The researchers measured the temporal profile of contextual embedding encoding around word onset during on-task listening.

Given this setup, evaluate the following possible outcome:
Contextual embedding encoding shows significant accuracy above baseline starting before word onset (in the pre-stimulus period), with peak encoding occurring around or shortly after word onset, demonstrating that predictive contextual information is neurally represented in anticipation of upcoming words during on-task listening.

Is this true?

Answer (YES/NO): YES